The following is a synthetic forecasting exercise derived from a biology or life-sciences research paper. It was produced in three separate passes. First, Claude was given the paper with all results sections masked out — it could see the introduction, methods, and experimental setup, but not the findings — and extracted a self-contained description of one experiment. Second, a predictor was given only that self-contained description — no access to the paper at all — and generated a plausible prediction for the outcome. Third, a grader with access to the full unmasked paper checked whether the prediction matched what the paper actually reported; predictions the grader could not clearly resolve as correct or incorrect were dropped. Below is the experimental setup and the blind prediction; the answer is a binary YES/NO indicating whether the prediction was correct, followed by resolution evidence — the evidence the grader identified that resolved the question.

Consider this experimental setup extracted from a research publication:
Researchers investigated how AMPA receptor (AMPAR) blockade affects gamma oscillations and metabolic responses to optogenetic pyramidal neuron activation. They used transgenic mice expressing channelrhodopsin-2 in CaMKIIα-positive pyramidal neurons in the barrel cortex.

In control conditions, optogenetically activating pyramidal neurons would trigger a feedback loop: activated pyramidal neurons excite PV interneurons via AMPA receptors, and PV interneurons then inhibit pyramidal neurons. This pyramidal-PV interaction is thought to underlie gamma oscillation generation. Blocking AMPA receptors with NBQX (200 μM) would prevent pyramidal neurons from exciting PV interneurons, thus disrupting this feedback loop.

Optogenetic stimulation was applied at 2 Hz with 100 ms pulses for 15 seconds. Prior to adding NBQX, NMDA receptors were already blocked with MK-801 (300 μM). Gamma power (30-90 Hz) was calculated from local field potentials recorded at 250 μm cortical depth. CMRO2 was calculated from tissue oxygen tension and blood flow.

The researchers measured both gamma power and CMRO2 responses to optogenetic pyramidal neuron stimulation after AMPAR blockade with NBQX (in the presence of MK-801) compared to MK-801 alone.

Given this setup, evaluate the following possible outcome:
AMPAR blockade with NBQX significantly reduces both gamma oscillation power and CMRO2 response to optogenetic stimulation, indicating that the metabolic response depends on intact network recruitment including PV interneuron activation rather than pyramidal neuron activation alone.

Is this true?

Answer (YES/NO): NO